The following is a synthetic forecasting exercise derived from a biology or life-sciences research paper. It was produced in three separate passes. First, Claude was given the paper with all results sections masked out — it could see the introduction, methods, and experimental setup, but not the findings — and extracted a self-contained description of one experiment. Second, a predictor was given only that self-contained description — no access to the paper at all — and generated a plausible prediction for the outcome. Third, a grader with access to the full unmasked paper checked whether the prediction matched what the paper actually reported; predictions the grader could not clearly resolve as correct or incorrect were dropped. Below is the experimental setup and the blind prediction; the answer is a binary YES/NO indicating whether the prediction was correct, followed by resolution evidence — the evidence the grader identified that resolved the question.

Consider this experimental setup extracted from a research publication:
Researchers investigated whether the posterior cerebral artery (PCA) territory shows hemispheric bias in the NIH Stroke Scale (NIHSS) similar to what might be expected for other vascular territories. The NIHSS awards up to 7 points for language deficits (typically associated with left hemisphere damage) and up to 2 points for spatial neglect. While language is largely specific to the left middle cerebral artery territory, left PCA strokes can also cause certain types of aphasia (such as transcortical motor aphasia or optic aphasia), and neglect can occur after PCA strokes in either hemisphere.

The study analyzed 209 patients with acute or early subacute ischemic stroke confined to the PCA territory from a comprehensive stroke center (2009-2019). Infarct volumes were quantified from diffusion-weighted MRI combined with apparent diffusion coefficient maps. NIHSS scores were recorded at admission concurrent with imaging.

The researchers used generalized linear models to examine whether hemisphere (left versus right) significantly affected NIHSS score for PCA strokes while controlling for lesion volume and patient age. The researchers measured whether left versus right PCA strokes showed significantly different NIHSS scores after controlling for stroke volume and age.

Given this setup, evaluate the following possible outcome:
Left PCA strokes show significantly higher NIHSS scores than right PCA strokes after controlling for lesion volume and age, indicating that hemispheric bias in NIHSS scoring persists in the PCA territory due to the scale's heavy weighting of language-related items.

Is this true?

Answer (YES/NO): NO